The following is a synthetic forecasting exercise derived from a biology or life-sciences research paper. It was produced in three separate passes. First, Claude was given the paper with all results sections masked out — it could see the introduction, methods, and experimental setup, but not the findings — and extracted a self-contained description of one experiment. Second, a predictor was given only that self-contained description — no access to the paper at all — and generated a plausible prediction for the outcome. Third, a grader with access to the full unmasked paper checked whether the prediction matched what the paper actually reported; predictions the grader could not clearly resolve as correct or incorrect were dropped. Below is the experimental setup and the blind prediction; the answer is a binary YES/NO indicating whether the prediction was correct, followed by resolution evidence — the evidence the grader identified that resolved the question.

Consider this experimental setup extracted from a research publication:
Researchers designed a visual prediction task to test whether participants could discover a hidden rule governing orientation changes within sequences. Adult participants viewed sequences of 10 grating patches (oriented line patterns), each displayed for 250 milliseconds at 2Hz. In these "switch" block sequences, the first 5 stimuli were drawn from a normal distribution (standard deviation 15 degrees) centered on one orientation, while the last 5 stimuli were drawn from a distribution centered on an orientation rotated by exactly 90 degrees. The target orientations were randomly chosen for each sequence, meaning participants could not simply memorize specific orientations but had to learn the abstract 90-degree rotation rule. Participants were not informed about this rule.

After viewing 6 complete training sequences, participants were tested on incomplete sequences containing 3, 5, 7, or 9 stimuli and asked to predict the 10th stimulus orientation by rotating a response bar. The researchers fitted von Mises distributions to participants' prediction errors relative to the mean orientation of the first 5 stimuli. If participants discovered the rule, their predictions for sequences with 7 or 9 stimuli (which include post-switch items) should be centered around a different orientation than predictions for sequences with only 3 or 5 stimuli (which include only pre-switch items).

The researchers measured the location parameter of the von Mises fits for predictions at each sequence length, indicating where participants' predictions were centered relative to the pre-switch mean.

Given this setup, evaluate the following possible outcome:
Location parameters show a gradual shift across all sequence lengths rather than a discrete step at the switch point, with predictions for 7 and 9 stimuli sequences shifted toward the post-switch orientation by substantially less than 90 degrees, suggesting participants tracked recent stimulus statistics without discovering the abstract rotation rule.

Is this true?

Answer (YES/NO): NO